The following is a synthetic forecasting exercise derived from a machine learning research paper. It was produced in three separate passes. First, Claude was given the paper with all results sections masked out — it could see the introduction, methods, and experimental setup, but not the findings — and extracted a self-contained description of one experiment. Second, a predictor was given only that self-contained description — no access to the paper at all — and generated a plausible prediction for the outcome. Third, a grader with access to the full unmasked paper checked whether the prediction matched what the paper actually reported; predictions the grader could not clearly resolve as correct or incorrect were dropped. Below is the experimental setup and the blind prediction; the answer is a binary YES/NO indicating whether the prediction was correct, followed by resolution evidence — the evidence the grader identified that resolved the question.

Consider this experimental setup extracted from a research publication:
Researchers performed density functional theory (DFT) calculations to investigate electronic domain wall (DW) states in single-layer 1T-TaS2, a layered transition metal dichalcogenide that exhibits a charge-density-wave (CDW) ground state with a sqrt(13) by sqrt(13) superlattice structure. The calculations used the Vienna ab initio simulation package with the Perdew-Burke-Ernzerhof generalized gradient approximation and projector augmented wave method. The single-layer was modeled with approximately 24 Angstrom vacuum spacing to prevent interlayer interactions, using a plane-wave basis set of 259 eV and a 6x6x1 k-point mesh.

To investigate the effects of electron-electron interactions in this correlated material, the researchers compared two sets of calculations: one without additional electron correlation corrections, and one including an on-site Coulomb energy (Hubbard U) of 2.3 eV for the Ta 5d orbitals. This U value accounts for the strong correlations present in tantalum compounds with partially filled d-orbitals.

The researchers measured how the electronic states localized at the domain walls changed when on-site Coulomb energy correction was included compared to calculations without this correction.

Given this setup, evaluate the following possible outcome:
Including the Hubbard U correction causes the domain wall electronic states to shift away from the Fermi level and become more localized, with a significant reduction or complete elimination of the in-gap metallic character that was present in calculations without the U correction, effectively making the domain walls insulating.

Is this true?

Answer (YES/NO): NO